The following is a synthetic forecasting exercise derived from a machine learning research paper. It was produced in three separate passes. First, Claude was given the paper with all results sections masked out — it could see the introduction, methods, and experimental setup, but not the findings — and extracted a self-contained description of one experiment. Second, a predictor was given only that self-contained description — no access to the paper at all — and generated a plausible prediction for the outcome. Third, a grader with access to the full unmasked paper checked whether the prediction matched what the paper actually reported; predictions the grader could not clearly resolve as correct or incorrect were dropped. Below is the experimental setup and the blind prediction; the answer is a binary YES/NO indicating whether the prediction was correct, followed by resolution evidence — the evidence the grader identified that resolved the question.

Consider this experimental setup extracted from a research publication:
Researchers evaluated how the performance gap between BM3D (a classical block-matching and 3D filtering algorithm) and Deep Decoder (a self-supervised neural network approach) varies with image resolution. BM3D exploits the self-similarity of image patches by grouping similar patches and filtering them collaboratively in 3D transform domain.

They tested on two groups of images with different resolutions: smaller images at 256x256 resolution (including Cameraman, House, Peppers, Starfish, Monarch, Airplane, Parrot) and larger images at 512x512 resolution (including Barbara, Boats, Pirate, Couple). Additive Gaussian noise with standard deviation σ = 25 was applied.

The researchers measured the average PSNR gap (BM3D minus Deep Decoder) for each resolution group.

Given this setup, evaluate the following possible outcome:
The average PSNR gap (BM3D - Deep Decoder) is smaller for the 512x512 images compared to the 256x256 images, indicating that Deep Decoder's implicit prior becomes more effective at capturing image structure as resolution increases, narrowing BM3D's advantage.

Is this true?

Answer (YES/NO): NO